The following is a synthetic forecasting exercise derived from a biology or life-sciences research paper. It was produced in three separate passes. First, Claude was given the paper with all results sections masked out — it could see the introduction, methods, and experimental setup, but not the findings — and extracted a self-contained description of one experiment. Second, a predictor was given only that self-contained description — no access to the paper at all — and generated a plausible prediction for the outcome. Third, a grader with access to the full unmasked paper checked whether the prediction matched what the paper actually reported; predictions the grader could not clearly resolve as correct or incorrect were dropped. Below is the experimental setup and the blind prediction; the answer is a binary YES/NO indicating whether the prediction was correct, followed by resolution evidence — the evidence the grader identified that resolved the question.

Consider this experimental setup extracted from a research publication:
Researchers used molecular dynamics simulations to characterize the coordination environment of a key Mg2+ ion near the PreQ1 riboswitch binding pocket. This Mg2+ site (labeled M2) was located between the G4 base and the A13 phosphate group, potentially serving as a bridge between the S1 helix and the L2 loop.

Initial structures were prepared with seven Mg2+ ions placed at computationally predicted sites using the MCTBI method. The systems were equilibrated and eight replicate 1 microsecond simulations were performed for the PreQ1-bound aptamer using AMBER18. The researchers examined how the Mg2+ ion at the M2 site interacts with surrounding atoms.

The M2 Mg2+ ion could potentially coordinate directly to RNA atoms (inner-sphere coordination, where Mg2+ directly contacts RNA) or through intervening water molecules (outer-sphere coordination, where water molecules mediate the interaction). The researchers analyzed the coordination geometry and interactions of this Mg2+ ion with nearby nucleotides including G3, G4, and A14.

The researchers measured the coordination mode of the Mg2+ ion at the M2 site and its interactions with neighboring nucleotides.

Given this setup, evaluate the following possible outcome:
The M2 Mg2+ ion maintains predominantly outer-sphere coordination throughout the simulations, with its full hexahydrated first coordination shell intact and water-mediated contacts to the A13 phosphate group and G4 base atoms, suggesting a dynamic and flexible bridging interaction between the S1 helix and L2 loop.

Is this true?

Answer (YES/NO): NO